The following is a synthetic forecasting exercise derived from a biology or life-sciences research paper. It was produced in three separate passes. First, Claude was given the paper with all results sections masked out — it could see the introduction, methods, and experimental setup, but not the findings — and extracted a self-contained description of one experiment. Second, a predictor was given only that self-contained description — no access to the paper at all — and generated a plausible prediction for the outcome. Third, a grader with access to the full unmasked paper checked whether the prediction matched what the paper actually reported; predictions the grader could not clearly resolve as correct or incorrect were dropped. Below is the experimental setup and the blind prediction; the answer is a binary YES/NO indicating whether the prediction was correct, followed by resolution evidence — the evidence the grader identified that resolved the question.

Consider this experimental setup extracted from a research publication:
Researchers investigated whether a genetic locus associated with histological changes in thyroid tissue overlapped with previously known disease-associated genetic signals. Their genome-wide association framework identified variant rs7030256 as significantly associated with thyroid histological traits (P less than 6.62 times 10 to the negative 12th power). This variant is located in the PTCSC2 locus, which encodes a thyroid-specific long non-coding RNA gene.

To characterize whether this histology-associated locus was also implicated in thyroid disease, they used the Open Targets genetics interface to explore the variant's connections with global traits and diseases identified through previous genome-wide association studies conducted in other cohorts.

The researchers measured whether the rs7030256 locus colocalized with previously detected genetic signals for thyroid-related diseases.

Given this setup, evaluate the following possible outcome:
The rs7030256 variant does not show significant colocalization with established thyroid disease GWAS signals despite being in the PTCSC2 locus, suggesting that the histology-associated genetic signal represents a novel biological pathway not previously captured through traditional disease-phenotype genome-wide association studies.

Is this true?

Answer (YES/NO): NO